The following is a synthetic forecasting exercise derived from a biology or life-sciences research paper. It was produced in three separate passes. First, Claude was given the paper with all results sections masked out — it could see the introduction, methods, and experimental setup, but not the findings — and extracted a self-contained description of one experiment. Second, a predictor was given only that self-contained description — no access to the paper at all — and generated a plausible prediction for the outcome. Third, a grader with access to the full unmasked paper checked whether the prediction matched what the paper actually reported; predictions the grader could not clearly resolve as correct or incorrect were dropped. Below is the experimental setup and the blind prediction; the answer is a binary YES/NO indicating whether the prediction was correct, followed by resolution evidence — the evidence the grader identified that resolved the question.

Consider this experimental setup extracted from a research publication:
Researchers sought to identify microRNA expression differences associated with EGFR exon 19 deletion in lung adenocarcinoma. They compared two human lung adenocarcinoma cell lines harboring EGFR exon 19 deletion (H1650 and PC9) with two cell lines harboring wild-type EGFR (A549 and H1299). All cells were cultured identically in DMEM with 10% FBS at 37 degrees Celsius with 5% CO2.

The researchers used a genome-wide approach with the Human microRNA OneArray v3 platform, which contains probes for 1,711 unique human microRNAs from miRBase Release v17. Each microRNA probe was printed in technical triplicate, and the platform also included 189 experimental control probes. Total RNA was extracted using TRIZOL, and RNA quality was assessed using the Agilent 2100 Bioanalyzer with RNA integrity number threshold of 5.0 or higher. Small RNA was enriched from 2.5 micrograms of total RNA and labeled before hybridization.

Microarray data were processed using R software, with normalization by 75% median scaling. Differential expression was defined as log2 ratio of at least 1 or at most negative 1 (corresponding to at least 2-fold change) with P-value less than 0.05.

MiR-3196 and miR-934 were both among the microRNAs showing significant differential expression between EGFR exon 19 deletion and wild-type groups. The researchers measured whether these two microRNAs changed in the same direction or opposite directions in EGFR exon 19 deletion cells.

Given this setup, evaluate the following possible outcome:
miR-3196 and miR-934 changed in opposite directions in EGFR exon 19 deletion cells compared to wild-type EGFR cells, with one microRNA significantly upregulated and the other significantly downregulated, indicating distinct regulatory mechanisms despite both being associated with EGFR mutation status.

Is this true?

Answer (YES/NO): YES